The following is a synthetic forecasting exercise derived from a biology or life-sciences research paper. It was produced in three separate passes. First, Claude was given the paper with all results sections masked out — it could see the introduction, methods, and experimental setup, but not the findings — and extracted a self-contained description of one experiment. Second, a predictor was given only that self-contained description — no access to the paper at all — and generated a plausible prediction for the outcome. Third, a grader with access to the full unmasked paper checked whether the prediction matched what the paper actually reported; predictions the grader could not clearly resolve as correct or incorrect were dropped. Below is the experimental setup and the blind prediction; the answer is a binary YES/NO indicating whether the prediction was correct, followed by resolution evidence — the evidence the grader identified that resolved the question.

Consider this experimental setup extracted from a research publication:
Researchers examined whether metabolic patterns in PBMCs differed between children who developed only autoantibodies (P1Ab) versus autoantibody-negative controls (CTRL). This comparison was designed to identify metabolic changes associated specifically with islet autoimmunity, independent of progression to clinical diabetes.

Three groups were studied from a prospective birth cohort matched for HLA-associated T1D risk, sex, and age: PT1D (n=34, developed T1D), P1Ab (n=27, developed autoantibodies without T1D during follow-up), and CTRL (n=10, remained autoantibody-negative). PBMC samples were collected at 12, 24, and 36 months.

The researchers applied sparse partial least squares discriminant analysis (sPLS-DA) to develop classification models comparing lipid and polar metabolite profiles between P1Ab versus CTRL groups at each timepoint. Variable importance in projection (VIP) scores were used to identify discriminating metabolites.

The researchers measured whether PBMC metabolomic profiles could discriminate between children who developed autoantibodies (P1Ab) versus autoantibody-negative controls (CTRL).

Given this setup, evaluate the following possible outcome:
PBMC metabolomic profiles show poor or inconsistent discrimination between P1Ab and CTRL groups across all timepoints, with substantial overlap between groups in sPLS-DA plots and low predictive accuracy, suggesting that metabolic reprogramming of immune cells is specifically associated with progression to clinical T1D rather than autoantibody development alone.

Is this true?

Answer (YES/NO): NO